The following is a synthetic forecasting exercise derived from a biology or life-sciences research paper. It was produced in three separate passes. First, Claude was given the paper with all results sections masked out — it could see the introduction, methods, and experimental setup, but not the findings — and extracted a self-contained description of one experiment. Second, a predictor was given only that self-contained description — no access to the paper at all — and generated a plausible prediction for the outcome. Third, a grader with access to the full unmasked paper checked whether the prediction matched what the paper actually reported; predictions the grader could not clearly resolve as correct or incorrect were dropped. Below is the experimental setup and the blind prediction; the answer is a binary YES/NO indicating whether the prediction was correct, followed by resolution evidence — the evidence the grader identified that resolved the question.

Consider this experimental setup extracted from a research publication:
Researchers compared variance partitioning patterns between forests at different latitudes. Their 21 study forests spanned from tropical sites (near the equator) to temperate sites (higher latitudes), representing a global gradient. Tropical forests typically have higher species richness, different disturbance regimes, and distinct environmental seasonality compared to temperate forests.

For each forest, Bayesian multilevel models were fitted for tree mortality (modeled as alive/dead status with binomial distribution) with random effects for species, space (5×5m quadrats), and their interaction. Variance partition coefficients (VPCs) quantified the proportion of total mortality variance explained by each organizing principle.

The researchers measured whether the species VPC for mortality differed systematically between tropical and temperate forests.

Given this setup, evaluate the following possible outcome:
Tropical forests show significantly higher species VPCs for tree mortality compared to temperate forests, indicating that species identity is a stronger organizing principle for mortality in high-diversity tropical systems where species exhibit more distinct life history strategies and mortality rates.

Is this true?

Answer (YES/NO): NO